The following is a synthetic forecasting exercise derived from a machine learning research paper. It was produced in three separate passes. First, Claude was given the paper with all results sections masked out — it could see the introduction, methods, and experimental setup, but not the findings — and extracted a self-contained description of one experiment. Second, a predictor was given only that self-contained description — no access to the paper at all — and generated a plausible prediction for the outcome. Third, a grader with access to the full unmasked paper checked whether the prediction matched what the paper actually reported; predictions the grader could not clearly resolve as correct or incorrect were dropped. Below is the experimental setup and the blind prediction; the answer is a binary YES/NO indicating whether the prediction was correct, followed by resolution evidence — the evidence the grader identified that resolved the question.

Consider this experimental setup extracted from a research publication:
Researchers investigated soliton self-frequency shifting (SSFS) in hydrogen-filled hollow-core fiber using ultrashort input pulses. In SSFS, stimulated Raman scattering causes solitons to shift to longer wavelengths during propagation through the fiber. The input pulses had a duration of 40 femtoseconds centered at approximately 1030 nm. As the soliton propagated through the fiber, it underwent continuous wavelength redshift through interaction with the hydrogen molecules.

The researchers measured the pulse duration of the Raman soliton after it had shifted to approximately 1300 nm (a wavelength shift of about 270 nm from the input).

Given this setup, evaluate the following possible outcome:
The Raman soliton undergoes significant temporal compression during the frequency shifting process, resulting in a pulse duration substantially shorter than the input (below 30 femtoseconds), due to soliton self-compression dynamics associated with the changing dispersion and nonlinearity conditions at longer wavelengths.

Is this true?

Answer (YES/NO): NO